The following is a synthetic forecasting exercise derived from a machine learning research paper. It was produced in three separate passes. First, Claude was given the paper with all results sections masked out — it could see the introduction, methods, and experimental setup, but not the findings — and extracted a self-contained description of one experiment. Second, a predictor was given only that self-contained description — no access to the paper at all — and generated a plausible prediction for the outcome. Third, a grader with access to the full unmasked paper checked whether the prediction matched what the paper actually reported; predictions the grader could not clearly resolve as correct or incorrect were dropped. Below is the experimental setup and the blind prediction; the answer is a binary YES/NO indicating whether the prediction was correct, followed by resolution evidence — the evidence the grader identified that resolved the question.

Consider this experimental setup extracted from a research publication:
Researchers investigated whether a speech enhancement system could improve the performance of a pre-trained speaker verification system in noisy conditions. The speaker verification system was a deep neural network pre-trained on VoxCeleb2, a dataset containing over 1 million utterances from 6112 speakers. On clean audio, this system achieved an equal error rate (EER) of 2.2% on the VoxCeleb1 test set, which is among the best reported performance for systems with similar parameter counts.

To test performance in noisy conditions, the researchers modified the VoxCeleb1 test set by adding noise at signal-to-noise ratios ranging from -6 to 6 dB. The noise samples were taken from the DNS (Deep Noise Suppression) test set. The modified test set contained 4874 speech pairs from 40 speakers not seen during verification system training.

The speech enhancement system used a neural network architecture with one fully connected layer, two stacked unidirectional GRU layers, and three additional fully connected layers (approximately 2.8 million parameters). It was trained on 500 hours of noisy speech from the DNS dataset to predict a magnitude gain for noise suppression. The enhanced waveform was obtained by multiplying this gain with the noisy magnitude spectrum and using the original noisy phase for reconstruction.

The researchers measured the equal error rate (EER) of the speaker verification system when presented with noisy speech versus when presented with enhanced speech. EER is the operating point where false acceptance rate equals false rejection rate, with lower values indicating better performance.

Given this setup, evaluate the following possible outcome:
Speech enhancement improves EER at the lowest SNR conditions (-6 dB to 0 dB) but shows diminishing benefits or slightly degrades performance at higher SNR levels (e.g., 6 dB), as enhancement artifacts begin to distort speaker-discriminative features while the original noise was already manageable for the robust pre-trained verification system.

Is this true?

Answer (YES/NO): YES